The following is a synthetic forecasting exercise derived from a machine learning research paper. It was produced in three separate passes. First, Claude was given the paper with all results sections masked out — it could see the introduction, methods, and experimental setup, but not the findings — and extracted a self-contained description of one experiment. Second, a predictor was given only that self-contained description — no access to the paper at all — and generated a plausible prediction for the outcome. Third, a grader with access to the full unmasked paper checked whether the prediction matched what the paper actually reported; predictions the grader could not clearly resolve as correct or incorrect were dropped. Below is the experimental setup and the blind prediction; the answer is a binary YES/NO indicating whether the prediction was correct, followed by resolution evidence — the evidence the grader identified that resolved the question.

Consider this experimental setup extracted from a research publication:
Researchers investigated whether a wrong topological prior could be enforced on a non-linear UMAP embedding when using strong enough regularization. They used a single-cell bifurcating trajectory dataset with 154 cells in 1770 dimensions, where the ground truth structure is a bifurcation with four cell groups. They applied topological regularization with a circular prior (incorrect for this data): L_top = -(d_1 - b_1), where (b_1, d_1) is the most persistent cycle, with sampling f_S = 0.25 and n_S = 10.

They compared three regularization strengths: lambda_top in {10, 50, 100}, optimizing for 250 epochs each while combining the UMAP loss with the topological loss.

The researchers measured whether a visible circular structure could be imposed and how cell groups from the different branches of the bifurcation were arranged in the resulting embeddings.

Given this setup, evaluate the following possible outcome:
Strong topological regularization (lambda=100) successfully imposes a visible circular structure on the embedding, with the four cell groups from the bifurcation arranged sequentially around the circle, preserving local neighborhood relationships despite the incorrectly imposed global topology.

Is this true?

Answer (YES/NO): NO